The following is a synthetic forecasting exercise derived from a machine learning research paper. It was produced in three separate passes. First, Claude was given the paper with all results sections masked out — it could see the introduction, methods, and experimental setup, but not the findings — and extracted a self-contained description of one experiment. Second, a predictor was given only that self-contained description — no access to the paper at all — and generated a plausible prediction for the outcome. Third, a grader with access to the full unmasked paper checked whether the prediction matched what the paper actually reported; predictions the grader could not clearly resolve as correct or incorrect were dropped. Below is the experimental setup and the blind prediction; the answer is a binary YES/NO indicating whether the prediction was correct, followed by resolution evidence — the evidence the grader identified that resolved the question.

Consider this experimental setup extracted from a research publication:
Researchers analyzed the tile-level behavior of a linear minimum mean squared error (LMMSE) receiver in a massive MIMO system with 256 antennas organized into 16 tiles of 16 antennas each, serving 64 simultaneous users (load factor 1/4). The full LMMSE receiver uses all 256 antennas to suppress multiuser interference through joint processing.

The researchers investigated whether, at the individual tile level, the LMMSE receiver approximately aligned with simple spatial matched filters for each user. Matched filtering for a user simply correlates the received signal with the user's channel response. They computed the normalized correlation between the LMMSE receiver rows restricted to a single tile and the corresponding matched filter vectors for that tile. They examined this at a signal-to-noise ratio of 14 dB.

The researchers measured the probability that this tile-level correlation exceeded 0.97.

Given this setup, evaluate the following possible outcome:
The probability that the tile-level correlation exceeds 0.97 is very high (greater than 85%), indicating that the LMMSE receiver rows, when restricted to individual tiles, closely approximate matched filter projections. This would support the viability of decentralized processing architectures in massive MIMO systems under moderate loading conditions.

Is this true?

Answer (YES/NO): YES